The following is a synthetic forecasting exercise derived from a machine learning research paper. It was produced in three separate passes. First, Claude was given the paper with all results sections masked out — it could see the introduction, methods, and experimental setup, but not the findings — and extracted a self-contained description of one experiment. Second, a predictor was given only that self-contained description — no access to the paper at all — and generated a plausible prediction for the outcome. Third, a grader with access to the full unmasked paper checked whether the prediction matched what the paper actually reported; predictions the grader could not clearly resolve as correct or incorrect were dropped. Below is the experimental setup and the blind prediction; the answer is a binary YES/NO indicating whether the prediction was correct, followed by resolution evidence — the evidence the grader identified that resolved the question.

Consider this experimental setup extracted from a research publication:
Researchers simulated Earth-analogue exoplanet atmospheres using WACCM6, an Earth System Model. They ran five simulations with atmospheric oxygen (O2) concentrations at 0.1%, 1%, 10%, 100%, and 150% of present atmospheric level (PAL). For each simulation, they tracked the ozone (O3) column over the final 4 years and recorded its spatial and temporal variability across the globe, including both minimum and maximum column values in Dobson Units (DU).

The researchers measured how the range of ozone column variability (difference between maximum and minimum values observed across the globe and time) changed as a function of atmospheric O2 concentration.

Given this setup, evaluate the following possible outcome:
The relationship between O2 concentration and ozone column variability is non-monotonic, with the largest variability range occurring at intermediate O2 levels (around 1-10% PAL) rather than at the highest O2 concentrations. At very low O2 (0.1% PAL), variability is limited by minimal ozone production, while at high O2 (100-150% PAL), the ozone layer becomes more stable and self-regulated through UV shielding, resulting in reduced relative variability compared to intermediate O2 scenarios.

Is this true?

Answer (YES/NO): NO